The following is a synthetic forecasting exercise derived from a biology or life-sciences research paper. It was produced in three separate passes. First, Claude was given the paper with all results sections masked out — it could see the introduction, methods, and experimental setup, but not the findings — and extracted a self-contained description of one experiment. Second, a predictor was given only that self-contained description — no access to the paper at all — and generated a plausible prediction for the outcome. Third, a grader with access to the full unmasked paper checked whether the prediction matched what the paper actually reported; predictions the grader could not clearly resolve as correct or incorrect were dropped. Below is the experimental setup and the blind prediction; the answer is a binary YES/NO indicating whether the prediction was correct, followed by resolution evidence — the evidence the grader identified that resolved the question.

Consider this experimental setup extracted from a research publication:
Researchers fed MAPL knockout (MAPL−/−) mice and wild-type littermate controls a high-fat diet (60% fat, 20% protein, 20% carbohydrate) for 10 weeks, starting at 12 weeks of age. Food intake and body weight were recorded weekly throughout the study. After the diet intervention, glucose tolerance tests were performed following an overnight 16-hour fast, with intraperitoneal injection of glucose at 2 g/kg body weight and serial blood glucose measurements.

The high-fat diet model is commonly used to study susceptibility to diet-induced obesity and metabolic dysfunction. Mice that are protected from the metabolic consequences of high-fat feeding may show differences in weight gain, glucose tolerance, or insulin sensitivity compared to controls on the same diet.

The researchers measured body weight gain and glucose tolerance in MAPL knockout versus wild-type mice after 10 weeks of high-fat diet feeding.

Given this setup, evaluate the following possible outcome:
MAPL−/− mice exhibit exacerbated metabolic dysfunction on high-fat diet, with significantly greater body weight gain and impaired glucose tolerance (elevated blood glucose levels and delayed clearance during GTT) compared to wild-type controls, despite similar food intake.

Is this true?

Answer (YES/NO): NO